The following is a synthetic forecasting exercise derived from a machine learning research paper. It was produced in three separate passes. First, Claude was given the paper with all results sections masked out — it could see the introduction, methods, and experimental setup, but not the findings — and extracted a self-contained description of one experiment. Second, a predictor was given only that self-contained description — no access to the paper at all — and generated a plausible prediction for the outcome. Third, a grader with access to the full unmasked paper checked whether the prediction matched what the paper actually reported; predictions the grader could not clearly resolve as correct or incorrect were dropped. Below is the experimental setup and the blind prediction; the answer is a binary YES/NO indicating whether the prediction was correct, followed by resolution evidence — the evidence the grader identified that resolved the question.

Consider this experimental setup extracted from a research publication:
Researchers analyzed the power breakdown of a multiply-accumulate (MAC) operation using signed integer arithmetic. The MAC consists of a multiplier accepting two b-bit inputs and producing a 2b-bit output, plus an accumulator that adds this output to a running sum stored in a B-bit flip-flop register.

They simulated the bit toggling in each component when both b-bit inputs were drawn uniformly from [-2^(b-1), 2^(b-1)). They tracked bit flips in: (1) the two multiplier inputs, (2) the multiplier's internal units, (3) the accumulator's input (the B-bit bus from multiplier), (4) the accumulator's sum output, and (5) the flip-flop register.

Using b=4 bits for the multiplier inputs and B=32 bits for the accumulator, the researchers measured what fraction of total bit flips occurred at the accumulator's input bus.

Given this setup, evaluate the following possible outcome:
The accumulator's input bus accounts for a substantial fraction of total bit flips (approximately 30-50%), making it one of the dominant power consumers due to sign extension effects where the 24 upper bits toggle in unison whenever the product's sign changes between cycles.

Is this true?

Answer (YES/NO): YES